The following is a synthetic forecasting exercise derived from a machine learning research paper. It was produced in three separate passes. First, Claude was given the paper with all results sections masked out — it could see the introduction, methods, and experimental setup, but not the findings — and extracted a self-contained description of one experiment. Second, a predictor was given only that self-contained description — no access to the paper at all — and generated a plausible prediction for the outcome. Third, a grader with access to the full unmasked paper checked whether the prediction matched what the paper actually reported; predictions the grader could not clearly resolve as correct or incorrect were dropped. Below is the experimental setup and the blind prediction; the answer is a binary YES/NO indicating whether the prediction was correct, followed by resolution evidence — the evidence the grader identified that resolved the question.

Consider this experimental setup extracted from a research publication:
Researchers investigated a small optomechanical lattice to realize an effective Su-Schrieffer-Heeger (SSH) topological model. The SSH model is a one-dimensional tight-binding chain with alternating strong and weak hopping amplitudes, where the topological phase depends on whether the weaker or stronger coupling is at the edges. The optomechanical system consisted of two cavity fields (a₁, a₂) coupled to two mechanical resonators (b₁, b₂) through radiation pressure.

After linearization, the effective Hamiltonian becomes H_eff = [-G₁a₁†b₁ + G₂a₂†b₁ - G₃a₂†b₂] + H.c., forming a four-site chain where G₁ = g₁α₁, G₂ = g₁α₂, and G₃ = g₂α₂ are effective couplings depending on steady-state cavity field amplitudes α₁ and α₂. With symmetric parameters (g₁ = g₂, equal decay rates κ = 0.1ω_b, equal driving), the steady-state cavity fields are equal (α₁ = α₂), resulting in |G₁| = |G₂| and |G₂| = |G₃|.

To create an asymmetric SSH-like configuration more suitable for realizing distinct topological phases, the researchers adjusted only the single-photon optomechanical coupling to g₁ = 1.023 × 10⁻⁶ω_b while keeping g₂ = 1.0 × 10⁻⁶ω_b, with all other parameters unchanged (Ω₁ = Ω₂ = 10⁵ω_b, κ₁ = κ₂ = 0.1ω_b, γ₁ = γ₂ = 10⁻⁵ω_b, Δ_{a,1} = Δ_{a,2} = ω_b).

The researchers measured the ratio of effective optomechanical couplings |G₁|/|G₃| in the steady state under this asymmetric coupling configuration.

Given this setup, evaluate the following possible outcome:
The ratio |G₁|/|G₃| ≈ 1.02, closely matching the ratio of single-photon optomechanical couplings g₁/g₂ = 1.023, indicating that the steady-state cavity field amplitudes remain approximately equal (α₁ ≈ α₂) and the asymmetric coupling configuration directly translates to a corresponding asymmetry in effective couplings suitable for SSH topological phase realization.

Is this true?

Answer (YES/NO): NO